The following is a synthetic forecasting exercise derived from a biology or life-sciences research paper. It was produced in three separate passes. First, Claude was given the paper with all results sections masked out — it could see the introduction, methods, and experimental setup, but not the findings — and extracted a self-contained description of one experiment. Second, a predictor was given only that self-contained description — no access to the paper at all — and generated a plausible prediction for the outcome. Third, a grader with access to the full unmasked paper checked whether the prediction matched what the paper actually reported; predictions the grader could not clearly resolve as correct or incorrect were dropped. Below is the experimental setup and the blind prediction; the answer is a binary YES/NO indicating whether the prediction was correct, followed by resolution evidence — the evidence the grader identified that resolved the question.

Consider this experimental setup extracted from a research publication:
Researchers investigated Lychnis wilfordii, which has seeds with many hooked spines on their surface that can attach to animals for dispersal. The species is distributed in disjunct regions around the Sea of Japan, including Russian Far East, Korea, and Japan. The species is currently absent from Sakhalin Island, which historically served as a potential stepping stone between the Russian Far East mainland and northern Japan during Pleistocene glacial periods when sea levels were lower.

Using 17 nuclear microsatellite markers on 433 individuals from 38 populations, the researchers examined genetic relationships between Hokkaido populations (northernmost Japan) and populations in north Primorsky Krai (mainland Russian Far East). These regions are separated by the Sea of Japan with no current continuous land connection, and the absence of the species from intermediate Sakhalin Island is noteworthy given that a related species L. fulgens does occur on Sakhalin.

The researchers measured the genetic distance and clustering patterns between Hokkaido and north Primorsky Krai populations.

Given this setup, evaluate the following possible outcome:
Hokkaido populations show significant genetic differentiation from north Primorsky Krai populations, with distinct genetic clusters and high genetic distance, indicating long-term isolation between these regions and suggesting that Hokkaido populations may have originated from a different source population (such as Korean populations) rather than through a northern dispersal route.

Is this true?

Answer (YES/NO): NO